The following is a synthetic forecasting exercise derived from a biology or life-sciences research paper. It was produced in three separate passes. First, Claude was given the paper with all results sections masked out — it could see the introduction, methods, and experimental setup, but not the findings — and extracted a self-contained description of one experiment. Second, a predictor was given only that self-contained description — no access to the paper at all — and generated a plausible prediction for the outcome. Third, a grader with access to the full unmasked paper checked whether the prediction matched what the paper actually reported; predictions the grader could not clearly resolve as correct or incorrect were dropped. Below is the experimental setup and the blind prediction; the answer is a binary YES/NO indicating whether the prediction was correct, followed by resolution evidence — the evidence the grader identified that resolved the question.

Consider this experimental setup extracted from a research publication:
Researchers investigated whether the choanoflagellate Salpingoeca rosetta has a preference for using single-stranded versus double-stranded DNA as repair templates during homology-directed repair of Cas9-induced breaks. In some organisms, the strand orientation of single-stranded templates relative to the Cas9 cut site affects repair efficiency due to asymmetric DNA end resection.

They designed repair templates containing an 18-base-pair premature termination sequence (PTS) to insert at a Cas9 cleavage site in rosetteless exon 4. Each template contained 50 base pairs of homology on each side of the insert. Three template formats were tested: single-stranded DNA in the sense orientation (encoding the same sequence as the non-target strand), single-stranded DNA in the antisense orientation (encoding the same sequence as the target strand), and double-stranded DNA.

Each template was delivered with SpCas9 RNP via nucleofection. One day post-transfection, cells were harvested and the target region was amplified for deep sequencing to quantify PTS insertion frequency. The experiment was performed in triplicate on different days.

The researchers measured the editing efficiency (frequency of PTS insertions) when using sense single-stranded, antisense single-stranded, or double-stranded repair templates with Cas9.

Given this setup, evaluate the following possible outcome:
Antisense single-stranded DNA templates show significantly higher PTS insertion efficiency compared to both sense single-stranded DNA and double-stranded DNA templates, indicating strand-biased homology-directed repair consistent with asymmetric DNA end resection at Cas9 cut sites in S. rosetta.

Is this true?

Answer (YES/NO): NO